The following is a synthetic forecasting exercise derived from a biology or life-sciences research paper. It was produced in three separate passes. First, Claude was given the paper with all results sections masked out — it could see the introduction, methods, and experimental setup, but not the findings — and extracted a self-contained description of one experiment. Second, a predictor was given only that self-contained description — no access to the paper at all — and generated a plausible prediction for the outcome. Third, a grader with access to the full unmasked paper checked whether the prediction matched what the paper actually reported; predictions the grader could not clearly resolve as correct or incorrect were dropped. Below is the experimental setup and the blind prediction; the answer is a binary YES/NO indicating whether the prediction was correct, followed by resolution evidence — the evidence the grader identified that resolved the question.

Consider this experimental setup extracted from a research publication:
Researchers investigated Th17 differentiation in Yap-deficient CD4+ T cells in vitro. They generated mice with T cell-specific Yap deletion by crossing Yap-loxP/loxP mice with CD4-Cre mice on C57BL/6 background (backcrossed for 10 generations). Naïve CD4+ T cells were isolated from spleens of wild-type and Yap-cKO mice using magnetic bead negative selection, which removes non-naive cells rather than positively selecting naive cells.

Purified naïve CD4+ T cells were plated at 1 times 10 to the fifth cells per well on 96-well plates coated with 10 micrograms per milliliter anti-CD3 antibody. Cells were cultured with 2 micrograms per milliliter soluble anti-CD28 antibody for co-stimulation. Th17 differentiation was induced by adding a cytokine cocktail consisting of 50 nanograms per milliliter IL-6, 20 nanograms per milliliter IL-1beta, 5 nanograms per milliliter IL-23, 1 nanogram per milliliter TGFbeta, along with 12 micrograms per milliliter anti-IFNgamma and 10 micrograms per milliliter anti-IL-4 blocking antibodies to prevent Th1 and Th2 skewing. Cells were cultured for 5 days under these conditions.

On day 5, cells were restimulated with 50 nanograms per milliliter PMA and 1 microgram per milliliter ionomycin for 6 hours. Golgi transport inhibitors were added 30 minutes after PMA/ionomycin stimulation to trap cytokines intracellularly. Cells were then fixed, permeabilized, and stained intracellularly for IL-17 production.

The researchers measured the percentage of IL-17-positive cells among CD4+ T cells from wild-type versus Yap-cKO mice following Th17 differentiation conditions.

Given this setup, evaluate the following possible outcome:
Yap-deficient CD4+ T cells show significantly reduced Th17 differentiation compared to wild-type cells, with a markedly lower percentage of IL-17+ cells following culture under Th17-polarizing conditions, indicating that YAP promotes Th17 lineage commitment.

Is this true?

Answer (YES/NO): NO